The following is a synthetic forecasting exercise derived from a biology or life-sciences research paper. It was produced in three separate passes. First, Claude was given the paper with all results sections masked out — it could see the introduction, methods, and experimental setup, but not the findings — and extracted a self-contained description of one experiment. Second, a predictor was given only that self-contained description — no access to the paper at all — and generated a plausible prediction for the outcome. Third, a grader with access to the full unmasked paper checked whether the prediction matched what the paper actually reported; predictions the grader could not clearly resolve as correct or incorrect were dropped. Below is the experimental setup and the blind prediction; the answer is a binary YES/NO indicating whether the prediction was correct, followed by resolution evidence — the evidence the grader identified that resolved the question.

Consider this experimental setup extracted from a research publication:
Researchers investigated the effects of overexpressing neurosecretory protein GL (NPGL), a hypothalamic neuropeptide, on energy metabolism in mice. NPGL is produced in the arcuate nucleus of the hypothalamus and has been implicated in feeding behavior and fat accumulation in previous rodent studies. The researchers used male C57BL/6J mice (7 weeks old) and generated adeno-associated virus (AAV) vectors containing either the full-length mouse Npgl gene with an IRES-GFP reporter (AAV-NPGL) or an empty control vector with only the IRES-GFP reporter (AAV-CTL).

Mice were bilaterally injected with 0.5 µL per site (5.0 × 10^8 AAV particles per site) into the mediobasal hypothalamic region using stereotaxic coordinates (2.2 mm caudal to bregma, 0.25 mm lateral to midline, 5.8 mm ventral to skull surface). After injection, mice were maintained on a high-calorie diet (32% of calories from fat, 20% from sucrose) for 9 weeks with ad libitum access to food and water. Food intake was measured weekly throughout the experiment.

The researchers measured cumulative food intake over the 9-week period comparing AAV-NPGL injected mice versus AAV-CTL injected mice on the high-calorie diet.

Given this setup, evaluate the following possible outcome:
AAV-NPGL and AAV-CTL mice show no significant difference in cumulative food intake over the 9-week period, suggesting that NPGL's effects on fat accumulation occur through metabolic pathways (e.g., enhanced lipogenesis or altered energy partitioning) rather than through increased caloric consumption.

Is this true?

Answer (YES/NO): NO